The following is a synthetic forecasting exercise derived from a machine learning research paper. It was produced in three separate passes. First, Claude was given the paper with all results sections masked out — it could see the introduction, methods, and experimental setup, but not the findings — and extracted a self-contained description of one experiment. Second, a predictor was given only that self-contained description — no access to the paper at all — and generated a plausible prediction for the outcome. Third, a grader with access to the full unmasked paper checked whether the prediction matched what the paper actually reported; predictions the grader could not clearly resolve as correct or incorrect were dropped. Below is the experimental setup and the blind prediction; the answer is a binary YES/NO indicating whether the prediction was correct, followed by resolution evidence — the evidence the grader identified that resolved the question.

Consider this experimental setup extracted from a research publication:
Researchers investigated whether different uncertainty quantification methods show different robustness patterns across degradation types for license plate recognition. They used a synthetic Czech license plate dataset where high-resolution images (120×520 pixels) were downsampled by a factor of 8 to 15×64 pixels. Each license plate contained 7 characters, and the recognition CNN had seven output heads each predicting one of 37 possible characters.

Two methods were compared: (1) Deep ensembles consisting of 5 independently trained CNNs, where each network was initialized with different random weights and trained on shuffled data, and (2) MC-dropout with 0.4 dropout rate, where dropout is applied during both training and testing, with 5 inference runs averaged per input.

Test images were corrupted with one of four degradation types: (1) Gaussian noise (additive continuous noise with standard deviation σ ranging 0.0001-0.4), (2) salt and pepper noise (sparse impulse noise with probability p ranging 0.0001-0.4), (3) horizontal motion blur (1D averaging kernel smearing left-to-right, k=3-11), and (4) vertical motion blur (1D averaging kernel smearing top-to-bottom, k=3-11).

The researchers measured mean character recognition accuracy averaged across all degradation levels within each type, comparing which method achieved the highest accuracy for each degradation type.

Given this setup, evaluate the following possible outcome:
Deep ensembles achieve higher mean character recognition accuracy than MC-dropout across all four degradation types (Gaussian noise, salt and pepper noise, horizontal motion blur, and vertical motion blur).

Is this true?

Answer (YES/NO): NO